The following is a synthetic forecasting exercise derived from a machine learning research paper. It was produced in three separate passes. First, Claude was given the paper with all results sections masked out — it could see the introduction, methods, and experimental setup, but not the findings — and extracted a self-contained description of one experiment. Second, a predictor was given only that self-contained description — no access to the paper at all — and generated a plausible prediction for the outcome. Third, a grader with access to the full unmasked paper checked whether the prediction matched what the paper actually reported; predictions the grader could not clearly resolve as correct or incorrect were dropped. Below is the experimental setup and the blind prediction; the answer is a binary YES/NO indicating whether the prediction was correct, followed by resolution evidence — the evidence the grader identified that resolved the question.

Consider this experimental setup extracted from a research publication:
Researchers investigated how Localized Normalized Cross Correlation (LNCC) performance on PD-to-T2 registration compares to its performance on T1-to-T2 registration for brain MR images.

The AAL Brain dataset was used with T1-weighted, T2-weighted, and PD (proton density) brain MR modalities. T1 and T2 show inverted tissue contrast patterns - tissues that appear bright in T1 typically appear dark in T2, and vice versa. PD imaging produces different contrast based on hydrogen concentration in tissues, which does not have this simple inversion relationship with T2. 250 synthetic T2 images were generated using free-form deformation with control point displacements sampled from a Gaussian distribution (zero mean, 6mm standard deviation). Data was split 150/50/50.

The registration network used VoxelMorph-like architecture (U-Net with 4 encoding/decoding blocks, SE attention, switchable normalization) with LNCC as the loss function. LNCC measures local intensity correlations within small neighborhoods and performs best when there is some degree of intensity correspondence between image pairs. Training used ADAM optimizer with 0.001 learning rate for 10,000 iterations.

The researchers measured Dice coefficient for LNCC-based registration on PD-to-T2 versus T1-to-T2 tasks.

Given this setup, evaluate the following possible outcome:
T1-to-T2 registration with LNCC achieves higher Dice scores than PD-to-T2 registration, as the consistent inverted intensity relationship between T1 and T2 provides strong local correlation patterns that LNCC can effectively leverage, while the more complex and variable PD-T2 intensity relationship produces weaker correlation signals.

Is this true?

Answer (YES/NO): NO